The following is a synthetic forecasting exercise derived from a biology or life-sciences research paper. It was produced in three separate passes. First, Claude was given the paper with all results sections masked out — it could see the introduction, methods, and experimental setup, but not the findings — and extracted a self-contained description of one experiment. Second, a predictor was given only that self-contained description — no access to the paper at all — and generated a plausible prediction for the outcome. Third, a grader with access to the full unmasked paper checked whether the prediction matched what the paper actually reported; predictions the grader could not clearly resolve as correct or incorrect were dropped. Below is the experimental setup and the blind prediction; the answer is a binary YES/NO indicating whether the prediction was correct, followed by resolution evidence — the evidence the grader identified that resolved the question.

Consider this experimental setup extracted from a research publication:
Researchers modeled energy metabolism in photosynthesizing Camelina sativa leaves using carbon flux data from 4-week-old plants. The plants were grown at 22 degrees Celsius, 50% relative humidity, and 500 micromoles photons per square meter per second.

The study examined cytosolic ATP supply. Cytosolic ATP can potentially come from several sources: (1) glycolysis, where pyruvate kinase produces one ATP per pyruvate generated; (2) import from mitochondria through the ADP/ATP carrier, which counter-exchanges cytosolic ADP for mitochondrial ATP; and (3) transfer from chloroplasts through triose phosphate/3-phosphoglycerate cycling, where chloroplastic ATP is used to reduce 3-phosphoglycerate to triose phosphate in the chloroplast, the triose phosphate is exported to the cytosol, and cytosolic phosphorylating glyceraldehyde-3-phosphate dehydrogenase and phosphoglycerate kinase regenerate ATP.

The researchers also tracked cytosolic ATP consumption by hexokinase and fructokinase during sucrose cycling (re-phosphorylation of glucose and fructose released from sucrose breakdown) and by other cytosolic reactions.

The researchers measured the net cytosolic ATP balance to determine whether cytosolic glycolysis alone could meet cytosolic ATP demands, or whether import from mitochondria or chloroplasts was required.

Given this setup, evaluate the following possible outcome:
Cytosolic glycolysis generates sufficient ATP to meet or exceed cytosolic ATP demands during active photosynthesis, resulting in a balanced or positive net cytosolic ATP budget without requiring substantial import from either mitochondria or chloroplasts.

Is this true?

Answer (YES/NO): NO